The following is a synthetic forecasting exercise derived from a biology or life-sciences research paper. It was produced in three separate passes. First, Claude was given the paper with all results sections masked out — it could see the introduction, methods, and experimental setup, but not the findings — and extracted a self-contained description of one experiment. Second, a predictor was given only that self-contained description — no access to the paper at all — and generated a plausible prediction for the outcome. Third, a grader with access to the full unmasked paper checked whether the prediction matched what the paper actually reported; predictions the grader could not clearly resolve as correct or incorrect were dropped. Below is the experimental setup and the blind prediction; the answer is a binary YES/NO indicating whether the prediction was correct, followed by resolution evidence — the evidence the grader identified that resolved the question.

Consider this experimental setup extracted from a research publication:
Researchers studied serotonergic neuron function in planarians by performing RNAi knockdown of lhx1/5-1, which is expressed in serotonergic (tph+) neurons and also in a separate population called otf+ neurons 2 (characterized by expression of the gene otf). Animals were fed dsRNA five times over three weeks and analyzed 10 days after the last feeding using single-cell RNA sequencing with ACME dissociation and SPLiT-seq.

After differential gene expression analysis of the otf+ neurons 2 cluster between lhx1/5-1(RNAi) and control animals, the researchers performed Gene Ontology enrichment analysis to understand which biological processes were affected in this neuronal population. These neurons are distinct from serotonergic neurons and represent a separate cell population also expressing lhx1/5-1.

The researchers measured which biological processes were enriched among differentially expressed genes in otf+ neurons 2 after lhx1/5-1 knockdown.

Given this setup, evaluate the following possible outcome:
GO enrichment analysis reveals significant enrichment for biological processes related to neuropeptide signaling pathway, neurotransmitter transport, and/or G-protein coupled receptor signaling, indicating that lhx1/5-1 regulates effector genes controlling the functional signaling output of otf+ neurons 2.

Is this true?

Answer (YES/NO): NO